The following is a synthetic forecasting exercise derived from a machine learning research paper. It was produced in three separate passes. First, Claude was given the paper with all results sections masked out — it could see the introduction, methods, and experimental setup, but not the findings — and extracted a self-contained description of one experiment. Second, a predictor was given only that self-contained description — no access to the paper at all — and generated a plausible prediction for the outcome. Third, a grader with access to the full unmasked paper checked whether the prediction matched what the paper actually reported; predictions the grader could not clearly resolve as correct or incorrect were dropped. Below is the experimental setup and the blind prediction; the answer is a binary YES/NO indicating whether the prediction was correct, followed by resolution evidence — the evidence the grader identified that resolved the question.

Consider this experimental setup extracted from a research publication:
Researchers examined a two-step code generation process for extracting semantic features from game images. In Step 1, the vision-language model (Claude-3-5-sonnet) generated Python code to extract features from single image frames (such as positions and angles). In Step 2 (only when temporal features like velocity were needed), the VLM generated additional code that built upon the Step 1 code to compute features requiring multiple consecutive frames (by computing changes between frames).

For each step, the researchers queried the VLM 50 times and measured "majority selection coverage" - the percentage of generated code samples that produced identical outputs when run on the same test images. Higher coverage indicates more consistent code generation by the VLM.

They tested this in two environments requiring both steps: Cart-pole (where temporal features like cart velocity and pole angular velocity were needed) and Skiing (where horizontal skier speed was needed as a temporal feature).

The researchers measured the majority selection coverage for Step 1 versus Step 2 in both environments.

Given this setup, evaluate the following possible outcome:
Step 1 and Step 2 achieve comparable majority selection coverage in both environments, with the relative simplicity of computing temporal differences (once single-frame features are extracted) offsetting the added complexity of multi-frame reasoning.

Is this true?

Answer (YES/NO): NO